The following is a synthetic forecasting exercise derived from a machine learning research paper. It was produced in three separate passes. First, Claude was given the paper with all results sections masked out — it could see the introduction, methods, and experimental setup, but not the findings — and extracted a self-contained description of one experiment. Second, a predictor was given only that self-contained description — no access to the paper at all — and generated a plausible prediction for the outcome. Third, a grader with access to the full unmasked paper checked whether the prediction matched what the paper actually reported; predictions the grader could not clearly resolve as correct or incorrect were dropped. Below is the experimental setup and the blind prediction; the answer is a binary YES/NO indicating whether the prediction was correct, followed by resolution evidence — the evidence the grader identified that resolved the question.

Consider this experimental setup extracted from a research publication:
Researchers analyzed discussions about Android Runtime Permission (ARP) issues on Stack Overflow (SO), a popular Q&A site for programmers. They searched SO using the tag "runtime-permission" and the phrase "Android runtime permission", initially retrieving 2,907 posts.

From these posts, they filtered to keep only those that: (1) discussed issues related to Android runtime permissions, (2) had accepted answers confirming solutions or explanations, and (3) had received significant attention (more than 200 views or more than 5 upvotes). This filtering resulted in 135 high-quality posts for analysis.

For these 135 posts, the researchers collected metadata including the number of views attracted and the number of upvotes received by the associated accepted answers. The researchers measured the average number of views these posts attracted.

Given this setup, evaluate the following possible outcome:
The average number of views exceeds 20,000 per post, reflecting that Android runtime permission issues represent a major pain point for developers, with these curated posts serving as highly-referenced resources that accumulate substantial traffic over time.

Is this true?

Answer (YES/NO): NO